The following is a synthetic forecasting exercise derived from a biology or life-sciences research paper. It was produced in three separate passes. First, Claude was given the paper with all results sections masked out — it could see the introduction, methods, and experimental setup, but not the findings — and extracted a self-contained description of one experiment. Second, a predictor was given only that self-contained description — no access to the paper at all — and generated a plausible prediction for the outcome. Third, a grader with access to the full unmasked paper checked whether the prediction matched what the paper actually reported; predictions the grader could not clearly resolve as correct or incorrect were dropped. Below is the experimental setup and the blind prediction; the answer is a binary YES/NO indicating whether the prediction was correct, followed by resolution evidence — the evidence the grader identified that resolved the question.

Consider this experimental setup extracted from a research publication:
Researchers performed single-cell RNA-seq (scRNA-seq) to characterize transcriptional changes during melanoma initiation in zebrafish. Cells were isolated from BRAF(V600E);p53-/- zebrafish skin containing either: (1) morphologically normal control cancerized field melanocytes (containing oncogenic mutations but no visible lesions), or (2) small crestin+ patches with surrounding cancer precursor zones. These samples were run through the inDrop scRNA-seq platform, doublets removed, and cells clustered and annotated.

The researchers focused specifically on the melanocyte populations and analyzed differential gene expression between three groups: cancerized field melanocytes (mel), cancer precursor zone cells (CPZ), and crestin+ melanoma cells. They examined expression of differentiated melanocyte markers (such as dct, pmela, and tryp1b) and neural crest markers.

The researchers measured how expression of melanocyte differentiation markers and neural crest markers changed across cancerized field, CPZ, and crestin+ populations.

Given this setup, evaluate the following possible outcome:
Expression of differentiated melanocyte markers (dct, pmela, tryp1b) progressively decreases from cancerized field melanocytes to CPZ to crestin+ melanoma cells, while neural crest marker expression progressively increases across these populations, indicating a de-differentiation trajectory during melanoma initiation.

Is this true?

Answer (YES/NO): YES